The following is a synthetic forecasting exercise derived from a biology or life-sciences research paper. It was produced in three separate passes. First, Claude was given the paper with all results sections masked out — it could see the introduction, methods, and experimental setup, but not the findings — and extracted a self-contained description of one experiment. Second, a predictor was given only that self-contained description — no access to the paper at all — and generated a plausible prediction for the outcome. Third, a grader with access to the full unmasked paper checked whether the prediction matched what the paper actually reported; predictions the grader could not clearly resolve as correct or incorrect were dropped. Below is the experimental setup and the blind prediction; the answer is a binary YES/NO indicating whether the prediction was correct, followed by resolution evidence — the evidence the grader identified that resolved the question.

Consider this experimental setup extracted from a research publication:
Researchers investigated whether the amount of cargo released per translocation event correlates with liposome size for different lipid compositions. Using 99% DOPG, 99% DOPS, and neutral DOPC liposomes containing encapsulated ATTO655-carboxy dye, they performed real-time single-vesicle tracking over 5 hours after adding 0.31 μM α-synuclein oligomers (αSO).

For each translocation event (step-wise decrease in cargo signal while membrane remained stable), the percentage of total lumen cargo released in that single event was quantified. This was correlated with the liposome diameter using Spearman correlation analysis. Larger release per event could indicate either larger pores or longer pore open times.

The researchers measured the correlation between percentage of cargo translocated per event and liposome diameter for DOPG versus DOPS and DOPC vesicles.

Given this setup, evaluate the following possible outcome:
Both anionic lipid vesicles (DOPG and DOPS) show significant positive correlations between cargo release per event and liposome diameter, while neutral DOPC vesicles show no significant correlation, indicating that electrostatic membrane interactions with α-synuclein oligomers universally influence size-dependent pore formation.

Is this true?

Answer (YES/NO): NO